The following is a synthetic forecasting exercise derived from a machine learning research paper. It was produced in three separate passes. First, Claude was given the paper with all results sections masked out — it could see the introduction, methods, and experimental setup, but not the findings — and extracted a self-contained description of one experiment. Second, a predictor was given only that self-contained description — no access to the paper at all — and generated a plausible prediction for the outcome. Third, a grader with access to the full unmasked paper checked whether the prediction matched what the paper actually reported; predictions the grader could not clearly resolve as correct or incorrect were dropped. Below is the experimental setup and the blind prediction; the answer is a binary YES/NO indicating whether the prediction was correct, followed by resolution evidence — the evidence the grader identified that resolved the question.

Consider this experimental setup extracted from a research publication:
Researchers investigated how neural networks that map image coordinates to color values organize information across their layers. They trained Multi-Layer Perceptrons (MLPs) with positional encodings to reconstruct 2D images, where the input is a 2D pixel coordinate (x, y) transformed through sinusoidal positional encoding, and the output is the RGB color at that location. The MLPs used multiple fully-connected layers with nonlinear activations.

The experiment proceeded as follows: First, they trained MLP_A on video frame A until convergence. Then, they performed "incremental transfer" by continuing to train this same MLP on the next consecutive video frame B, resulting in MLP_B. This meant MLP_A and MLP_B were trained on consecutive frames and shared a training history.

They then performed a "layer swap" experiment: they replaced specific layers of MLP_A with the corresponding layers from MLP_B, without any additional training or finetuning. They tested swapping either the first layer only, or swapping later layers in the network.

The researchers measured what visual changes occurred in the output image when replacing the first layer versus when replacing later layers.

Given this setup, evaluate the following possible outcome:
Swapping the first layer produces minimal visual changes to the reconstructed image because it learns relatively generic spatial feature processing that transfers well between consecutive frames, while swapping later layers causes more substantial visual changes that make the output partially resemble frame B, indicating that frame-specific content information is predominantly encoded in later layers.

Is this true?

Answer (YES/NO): NO